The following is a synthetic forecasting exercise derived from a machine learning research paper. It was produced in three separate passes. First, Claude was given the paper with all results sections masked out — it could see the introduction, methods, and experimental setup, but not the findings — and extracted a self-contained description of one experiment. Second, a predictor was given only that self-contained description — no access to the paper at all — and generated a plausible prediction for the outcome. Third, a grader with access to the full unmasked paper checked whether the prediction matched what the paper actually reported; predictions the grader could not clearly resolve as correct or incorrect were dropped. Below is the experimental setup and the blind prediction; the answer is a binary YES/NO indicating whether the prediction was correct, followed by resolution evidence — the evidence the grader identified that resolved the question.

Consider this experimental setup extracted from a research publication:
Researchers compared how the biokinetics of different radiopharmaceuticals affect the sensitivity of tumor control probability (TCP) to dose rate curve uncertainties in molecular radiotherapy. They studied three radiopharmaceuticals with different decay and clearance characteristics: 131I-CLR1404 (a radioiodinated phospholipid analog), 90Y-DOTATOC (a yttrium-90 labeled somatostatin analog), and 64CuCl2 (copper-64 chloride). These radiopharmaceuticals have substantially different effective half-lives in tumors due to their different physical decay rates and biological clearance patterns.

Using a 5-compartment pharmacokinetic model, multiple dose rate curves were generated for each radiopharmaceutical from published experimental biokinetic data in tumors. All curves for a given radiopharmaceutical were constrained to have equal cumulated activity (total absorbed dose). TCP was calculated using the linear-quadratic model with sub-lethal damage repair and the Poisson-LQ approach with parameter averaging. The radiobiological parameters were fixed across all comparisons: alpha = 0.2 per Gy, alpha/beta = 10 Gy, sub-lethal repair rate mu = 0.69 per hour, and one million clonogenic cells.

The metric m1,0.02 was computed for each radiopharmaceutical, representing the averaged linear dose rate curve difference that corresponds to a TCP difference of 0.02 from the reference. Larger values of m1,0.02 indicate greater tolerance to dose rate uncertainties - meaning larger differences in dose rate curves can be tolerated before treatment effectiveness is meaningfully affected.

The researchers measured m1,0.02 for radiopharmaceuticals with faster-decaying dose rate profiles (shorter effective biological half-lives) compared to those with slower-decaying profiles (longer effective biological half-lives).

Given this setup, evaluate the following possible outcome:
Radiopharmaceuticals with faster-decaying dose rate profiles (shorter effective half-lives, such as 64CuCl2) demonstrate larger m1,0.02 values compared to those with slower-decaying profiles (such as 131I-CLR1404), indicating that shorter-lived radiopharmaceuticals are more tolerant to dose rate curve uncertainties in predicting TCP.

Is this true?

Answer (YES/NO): NO